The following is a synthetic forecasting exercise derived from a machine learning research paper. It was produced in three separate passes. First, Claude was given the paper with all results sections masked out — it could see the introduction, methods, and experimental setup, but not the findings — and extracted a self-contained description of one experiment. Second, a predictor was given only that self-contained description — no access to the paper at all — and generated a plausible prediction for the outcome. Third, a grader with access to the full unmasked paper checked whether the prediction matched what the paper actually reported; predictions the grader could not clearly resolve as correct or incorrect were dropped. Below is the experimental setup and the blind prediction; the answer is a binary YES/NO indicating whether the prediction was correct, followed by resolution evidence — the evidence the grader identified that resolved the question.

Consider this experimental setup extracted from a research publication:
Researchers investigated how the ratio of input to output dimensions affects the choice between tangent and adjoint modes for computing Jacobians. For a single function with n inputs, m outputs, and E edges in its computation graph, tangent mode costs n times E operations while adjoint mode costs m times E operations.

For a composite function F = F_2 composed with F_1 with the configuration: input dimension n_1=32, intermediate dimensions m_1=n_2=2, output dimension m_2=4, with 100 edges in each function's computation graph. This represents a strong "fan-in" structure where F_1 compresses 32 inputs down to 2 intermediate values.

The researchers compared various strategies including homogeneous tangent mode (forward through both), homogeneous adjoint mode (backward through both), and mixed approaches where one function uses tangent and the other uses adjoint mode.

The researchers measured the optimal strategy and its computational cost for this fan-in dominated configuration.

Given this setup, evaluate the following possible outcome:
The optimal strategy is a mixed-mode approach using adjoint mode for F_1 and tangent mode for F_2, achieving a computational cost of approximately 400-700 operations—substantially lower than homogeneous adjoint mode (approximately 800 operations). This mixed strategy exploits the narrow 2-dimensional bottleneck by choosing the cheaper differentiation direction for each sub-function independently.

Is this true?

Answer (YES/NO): YES